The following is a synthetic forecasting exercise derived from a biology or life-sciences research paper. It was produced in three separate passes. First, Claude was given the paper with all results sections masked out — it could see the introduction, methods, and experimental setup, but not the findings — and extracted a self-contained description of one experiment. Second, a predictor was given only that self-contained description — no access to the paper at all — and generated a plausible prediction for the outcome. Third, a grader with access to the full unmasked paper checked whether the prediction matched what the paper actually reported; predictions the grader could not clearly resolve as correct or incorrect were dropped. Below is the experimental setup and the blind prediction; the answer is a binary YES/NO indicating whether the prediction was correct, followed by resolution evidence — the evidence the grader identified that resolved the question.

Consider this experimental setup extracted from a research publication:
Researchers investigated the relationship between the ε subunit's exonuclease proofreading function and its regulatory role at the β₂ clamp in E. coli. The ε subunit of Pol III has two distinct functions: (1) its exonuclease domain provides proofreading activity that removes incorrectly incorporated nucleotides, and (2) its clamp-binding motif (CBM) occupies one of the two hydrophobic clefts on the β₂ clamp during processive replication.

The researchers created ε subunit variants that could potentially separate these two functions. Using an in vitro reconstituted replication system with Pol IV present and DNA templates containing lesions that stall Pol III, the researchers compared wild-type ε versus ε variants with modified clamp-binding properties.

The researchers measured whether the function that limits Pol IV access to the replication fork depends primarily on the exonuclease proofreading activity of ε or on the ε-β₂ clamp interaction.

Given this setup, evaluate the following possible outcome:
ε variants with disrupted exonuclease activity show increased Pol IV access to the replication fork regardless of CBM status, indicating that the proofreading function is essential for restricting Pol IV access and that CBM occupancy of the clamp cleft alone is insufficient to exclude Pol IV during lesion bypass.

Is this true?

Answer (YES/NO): NO